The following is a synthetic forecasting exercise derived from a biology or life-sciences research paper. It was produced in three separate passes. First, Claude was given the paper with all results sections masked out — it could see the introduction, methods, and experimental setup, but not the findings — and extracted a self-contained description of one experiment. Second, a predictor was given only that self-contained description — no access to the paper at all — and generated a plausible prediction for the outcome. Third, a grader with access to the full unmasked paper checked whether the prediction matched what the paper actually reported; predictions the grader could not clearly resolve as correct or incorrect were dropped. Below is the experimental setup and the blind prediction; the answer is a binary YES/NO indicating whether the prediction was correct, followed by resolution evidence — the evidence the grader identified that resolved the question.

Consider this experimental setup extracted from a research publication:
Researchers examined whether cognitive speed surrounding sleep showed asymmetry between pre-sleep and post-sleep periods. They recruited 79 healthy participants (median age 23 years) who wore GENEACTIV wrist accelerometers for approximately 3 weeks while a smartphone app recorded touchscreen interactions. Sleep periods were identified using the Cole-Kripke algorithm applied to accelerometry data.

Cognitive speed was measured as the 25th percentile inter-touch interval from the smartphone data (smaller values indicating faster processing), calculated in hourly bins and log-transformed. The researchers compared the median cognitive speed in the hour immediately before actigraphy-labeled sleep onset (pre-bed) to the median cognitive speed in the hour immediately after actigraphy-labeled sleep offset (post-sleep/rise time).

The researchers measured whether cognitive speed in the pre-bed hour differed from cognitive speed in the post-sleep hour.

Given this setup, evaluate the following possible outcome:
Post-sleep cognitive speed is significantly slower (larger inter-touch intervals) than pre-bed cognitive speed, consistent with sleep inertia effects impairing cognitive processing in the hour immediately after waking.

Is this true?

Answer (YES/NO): NO